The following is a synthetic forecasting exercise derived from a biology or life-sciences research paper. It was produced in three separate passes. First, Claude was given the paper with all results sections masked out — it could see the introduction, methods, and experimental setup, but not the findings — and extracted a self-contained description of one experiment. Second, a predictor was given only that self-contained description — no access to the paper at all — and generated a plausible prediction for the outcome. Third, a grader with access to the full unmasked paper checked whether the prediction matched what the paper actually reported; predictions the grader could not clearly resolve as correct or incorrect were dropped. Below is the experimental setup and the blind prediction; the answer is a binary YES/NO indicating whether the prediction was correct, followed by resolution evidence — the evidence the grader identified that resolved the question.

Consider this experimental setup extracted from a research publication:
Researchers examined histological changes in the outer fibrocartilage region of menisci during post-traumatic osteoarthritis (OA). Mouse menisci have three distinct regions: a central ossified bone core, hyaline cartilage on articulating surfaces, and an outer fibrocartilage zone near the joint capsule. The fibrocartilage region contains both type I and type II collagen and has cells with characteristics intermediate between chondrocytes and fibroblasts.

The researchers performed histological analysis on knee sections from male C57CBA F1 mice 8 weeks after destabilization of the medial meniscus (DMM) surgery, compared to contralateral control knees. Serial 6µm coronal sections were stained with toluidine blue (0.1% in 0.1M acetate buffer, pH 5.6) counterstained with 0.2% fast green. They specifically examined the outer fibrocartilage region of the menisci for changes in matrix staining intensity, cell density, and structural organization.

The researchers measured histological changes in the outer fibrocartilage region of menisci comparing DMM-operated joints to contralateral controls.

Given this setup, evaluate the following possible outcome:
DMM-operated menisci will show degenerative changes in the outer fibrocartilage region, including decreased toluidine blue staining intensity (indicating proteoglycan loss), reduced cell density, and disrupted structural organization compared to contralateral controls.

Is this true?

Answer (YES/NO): NO